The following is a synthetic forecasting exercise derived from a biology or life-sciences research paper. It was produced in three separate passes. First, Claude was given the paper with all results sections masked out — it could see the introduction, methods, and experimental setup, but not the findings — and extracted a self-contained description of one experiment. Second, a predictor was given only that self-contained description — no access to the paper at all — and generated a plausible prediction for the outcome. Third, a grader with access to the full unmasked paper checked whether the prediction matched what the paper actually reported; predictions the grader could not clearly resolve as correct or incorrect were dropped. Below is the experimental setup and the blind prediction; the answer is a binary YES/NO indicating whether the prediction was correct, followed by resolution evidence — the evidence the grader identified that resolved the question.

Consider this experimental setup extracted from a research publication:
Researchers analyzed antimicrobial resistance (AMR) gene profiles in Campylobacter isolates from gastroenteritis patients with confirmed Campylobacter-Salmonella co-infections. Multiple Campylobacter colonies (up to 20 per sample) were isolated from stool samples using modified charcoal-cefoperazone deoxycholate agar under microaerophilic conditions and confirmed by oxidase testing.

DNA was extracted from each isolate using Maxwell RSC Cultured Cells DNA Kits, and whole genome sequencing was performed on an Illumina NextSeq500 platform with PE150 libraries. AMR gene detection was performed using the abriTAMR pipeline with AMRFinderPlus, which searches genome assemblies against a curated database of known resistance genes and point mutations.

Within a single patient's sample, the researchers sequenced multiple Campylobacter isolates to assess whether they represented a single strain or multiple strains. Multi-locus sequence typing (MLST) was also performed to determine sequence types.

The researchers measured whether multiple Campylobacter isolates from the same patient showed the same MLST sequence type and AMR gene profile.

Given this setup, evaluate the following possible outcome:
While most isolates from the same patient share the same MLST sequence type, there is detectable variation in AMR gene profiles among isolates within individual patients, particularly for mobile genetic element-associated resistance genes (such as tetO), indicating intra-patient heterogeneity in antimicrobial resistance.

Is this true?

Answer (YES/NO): NO